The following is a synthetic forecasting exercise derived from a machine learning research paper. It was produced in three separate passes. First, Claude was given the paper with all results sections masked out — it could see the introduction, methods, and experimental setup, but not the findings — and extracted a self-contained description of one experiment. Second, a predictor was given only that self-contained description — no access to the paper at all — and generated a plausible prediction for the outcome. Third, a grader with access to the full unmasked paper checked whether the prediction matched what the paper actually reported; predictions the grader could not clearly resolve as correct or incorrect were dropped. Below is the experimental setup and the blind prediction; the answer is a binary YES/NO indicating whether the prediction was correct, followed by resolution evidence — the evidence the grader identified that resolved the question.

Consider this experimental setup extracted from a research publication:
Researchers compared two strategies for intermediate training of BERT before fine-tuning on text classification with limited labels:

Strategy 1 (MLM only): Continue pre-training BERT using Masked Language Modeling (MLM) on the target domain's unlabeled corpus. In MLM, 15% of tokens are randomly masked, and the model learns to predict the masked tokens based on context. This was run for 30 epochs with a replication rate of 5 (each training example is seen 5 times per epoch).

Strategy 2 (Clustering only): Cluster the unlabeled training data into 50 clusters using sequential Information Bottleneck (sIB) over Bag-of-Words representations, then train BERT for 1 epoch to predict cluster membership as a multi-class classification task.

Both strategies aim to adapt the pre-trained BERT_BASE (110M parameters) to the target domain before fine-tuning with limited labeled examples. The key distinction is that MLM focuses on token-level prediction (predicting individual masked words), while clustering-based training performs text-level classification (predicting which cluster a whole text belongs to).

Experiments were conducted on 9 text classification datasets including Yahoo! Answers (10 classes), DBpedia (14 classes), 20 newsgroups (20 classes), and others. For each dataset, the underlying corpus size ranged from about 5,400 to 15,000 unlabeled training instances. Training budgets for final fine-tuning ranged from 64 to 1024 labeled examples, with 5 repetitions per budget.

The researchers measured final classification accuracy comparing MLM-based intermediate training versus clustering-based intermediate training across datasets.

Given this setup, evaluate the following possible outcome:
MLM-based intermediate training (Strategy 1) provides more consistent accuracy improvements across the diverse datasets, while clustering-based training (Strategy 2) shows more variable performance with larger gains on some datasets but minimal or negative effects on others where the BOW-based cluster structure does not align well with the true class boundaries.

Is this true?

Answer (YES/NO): NO